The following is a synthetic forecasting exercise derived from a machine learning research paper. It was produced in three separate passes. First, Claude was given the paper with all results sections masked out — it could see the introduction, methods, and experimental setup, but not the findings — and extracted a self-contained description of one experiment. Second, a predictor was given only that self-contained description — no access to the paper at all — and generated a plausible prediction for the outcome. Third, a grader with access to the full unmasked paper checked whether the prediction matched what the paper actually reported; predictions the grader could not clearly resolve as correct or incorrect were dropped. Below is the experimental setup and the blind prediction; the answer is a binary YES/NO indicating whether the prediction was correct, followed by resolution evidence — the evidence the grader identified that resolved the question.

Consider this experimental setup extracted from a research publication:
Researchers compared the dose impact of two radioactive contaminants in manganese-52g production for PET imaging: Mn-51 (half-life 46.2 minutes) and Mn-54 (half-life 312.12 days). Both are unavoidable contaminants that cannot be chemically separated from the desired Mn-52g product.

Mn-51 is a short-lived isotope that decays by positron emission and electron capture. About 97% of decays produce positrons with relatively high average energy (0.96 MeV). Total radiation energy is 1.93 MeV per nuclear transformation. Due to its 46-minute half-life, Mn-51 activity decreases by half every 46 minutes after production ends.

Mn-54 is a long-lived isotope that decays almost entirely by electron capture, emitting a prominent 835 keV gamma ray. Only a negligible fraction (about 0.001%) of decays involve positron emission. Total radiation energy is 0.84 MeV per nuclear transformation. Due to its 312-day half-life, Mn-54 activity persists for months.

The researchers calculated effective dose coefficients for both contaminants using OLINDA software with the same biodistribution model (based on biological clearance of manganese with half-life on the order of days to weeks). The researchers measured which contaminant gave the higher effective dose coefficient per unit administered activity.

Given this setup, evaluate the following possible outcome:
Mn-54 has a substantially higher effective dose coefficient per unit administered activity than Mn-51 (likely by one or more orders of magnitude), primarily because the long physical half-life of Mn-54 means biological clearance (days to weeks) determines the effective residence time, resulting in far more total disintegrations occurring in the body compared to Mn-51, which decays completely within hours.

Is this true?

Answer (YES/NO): YES